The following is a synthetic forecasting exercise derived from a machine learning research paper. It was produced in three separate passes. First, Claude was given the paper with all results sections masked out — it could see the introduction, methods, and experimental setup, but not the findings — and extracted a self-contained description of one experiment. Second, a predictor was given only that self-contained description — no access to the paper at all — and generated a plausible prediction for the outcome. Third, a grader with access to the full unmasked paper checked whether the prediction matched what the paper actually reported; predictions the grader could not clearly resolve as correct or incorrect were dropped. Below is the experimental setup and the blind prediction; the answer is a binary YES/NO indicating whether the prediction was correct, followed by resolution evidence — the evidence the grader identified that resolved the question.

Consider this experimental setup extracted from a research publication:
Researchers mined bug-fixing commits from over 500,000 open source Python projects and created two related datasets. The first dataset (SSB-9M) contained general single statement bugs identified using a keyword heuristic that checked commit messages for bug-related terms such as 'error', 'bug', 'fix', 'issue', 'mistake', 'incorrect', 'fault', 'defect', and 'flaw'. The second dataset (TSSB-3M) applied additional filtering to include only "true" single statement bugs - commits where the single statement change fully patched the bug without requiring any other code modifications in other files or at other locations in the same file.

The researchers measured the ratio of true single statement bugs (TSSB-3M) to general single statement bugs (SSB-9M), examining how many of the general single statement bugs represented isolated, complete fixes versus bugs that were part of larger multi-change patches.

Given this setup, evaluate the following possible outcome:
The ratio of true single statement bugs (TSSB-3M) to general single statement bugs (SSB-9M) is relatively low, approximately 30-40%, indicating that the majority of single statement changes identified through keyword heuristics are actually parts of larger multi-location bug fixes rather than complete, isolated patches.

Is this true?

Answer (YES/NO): YES